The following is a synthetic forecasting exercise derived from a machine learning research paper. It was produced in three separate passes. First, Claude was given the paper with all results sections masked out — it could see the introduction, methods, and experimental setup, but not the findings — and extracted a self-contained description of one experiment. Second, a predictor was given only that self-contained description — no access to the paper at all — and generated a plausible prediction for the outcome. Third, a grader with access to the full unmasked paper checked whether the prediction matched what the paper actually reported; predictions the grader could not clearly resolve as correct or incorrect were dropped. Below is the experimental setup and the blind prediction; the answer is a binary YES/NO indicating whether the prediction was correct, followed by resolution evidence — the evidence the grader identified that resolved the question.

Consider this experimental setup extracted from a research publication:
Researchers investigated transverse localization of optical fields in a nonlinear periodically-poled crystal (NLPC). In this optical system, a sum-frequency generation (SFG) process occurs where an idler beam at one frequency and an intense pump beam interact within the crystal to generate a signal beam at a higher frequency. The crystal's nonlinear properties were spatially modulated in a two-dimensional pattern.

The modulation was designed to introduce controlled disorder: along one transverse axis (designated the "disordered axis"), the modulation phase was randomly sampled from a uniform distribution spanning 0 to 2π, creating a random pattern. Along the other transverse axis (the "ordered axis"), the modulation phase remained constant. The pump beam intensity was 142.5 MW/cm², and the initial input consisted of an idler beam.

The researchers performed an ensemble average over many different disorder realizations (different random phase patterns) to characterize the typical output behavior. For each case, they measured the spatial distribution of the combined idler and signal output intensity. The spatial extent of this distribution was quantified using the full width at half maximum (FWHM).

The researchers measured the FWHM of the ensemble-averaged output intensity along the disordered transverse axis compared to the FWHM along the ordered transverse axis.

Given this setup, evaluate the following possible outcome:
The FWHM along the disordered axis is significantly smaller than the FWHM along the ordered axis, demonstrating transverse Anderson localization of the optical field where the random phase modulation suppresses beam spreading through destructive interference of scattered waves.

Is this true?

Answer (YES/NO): YES